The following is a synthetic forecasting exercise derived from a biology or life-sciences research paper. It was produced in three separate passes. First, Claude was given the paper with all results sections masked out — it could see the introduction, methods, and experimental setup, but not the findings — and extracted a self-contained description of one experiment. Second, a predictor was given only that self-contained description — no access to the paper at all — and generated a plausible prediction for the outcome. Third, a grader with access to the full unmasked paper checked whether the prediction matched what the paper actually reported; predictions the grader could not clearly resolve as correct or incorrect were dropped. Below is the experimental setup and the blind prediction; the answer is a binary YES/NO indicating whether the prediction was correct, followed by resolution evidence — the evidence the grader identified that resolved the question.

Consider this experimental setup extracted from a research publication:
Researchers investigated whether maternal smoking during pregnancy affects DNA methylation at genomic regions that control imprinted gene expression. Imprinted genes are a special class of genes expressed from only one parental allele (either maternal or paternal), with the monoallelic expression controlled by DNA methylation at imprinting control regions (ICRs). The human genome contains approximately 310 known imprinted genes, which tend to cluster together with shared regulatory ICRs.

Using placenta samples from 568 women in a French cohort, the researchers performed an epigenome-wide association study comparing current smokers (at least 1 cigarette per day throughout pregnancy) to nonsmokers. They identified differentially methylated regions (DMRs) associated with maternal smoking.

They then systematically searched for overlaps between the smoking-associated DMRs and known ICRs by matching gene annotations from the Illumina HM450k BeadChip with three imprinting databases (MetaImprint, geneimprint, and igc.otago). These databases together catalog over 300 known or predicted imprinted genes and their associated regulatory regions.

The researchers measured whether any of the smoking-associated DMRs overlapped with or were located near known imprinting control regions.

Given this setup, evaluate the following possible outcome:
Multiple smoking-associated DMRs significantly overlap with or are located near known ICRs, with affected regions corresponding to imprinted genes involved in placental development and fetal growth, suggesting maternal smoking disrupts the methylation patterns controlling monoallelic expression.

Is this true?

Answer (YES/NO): YES